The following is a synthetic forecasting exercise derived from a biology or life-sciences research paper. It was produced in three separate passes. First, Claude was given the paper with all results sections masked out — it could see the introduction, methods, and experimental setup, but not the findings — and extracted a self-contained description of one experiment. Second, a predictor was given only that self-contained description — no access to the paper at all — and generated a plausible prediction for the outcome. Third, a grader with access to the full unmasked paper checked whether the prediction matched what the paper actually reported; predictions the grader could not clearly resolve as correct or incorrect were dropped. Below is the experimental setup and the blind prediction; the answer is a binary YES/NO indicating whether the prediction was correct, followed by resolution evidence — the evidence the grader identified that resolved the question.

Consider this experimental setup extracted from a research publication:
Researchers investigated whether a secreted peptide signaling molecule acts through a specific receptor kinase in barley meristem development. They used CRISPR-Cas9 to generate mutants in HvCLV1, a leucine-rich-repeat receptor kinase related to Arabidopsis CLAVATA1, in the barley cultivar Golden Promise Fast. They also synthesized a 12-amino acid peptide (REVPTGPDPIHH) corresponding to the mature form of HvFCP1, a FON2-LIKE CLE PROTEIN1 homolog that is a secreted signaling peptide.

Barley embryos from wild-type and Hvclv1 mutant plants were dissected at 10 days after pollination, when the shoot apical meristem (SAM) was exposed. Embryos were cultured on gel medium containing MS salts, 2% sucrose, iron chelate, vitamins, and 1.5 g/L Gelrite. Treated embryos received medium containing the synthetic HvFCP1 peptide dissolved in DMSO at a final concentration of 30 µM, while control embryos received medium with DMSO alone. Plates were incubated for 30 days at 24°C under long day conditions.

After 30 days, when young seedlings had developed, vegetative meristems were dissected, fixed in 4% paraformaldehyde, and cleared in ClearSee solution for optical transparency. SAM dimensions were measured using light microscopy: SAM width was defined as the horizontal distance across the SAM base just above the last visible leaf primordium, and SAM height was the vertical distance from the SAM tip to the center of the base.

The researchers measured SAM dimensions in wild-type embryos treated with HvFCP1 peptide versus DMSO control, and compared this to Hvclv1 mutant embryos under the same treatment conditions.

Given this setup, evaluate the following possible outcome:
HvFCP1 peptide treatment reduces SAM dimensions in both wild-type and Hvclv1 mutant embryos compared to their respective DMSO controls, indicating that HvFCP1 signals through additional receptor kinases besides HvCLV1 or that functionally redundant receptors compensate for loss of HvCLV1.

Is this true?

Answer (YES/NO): NO